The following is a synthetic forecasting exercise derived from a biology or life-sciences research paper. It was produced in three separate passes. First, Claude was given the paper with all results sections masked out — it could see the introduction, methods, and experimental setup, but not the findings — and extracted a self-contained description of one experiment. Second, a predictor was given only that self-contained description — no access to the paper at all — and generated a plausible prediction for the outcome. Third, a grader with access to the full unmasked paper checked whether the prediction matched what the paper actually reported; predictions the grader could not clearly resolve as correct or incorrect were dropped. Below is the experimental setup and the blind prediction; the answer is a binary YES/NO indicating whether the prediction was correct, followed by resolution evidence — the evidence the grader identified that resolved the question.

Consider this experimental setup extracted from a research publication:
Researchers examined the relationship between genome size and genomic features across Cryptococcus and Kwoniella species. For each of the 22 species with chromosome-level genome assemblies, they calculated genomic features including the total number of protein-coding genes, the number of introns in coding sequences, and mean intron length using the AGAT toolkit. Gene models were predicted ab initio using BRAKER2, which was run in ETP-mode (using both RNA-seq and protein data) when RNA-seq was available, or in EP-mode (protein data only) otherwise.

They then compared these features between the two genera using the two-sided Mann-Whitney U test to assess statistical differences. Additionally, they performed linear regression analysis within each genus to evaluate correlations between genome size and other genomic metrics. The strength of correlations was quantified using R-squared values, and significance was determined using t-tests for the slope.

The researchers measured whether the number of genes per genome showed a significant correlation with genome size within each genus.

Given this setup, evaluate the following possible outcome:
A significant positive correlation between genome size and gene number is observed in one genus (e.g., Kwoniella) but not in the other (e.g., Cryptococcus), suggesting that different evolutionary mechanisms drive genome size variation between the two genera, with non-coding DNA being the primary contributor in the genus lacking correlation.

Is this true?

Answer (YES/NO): NO